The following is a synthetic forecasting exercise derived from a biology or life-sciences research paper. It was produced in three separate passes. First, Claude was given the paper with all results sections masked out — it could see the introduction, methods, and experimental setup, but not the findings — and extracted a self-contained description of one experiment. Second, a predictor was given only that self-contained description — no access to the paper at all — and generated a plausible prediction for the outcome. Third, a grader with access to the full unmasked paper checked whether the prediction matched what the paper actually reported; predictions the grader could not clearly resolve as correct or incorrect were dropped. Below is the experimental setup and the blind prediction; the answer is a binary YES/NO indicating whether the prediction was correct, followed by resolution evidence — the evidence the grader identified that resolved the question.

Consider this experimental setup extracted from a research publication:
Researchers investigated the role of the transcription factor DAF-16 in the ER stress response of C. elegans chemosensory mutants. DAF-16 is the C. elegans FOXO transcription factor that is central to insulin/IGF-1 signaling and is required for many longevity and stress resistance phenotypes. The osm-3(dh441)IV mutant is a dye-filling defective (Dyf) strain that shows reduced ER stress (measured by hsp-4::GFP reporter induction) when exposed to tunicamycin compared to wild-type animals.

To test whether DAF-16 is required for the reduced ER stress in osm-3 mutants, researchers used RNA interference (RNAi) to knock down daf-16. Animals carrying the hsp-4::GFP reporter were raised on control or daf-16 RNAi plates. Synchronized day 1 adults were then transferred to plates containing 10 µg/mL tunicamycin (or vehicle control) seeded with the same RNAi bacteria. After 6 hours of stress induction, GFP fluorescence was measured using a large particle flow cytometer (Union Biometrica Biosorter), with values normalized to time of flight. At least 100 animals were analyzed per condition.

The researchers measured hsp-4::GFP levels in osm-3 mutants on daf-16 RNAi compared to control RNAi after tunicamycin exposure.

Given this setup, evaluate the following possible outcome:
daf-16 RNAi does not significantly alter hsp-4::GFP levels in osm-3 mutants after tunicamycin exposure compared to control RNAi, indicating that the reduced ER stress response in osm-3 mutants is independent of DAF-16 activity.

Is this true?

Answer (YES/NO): YES